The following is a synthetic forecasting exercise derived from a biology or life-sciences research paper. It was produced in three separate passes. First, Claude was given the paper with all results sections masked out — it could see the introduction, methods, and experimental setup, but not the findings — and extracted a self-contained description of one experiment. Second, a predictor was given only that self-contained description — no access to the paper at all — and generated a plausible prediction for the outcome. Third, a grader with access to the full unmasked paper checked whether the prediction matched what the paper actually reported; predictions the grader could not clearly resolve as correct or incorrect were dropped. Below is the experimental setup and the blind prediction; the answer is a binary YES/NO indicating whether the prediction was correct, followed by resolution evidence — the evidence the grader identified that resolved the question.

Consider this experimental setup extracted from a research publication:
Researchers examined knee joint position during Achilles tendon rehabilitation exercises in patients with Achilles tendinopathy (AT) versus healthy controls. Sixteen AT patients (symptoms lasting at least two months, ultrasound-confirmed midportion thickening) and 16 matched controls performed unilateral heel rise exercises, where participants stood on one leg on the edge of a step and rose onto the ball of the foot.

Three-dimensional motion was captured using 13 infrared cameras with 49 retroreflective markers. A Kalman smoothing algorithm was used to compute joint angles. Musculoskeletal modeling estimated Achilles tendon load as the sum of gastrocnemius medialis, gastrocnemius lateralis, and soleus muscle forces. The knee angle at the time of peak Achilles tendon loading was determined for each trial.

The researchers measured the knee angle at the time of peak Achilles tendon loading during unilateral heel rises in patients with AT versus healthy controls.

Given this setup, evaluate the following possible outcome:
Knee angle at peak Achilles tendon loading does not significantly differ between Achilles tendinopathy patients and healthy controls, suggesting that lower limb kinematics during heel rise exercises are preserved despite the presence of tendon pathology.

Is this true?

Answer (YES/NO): YES